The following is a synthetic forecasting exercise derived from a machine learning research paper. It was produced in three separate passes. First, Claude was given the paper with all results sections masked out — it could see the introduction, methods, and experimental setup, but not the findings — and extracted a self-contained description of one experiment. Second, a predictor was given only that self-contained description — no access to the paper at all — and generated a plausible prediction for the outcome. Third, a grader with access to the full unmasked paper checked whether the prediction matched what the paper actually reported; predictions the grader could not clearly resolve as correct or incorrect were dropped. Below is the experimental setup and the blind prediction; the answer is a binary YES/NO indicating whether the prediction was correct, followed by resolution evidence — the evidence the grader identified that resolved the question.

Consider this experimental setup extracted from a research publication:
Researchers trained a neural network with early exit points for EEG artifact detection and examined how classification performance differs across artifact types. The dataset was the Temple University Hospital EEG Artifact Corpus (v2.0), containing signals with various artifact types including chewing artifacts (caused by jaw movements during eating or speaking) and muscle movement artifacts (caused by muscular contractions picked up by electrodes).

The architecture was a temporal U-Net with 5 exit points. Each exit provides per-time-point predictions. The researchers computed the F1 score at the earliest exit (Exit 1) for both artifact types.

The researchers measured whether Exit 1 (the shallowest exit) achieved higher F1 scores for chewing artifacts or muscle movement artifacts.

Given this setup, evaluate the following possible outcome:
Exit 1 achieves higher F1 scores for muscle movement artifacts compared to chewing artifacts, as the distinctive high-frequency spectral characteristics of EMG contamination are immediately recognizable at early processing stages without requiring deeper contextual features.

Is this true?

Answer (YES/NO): YES